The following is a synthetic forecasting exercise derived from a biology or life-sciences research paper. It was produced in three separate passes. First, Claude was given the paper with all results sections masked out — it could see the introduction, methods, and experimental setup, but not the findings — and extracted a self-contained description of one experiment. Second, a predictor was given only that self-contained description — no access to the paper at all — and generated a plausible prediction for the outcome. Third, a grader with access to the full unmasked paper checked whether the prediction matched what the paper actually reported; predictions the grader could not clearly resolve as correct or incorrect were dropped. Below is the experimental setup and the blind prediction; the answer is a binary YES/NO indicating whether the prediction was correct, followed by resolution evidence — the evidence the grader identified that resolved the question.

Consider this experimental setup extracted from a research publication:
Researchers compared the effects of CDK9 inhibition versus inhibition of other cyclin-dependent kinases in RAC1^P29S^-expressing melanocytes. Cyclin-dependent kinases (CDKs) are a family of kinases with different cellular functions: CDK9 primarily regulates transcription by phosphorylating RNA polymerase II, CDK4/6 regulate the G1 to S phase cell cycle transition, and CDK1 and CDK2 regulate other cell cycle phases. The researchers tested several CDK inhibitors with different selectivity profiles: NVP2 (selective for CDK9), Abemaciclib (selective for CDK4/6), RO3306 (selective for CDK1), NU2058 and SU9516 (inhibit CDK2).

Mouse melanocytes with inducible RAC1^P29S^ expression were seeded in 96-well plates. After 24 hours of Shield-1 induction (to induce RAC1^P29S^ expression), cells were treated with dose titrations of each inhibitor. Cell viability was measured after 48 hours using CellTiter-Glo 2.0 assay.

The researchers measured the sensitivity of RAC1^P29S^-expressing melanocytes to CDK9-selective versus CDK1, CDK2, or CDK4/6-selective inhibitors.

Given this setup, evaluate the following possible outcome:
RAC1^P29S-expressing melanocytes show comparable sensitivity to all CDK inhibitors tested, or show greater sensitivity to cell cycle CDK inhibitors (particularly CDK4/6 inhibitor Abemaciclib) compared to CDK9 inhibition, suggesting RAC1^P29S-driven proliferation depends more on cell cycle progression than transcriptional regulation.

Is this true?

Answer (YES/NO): NO